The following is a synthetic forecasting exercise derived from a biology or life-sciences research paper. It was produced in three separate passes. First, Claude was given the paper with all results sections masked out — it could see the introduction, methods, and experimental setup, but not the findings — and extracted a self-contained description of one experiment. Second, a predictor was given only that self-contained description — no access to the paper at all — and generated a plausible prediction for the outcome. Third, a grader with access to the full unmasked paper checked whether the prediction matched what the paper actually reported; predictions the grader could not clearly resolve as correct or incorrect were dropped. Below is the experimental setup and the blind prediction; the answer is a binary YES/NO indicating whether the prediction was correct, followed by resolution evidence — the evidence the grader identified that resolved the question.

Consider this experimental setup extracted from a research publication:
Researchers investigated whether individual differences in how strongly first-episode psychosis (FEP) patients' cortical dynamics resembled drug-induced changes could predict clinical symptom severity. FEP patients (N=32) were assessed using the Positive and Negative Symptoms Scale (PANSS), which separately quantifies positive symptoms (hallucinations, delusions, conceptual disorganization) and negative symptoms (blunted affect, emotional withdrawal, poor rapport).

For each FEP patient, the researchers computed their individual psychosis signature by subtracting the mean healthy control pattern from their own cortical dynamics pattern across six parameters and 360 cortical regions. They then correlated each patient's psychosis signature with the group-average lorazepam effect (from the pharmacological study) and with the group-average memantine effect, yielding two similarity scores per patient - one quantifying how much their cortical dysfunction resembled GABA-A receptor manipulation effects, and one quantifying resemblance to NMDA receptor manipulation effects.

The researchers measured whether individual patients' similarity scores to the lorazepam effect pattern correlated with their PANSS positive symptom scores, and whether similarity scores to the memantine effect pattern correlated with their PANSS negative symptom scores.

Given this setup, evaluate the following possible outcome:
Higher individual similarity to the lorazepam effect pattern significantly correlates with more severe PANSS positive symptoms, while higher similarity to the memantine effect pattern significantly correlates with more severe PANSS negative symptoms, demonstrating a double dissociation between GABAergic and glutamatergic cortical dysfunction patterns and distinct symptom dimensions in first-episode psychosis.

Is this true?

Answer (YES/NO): YES